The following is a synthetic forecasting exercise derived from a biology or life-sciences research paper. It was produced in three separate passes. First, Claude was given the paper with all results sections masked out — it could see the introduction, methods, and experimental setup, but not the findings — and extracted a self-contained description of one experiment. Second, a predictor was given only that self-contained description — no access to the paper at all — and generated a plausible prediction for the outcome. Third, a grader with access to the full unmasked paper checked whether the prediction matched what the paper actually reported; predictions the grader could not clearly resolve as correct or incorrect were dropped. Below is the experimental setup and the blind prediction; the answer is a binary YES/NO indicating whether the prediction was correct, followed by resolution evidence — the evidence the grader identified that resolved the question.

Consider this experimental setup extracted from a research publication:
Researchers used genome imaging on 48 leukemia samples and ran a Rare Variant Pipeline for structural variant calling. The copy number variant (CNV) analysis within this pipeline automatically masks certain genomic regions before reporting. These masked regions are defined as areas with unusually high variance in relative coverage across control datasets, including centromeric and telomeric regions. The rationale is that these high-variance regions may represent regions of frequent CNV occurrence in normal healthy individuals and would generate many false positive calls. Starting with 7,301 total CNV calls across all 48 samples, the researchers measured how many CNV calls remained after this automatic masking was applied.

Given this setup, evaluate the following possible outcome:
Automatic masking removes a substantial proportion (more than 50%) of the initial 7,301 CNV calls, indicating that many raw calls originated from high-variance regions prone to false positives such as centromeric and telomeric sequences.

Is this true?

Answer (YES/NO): YES